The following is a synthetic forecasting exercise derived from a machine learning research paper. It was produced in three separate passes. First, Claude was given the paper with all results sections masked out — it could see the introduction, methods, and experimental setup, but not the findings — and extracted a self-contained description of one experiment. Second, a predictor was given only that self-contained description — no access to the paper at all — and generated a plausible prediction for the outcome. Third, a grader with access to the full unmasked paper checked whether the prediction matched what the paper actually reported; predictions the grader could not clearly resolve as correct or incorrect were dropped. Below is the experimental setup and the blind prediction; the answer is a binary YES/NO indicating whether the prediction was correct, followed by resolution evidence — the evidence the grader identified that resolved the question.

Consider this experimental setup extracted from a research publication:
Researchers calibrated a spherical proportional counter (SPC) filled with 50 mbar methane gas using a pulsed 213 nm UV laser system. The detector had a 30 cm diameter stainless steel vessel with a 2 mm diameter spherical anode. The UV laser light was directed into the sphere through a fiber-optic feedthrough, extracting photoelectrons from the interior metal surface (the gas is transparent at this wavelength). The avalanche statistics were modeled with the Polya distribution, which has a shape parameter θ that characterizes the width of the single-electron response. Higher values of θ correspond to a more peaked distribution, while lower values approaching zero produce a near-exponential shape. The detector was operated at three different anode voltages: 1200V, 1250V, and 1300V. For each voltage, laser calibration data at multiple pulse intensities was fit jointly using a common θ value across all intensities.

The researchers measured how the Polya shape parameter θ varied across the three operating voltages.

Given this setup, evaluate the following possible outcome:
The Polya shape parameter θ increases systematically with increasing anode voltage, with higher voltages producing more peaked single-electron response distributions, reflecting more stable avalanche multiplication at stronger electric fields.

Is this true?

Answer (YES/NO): NO